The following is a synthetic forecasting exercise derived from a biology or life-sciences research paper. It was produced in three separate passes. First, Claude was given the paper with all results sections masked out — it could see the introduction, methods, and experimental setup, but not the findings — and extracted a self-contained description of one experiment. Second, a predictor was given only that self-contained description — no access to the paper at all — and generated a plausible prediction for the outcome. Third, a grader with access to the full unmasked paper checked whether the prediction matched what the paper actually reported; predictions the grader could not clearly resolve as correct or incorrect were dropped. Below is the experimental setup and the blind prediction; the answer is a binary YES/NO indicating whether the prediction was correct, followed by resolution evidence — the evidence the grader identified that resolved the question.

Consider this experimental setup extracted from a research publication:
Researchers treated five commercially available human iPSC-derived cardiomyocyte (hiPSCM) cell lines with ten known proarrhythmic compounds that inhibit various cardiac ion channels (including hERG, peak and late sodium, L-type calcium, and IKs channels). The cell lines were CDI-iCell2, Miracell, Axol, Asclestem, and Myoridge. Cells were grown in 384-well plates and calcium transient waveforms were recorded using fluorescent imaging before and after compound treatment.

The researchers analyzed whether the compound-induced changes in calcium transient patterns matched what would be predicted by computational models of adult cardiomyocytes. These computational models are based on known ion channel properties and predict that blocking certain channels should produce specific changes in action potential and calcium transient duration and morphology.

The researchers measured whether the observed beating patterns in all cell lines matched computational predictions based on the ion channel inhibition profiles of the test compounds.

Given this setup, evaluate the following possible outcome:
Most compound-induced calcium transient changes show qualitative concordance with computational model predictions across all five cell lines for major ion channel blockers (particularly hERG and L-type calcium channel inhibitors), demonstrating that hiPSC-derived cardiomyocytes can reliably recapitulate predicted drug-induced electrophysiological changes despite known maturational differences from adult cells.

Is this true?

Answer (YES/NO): NO